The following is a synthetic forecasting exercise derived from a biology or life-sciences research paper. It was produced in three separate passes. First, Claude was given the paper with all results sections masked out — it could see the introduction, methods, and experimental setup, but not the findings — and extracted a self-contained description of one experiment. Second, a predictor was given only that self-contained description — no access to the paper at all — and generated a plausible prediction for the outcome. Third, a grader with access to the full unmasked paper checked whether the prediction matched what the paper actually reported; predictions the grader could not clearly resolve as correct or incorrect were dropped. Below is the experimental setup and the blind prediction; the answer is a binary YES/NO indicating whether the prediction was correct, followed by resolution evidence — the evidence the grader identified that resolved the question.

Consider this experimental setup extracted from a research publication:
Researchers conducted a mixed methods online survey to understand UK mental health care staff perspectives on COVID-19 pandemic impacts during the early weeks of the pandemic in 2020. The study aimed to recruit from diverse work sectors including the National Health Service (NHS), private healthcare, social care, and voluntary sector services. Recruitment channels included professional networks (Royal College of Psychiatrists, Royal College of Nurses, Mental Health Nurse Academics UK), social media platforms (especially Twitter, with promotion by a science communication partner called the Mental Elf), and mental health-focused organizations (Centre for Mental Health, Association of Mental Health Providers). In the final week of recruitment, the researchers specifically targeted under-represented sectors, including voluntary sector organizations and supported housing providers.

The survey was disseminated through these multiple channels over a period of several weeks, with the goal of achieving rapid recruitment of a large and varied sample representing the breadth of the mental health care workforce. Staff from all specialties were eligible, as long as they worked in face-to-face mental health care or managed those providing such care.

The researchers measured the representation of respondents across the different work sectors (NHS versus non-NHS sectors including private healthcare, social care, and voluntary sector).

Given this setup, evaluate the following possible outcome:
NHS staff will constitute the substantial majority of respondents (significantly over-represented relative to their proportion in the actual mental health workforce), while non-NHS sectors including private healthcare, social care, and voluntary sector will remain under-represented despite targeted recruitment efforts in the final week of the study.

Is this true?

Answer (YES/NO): YES